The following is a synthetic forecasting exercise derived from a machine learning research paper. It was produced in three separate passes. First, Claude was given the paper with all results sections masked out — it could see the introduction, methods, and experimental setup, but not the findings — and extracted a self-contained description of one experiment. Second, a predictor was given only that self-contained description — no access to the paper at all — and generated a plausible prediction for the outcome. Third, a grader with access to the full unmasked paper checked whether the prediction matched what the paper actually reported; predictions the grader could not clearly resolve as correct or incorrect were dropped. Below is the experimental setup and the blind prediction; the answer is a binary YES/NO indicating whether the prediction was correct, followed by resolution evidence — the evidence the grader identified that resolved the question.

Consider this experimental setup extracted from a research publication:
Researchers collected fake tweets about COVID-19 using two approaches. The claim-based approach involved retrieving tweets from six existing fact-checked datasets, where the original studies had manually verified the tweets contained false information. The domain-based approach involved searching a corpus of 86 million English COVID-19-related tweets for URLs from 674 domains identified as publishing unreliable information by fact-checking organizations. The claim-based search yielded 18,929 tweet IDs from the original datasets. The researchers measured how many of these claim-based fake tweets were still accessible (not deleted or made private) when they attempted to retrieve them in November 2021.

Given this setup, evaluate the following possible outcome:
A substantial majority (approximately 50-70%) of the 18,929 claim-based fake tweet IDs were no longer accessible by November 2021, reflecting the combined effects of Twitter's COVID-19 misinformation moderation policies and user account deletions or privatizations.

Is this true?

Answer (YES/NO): NO